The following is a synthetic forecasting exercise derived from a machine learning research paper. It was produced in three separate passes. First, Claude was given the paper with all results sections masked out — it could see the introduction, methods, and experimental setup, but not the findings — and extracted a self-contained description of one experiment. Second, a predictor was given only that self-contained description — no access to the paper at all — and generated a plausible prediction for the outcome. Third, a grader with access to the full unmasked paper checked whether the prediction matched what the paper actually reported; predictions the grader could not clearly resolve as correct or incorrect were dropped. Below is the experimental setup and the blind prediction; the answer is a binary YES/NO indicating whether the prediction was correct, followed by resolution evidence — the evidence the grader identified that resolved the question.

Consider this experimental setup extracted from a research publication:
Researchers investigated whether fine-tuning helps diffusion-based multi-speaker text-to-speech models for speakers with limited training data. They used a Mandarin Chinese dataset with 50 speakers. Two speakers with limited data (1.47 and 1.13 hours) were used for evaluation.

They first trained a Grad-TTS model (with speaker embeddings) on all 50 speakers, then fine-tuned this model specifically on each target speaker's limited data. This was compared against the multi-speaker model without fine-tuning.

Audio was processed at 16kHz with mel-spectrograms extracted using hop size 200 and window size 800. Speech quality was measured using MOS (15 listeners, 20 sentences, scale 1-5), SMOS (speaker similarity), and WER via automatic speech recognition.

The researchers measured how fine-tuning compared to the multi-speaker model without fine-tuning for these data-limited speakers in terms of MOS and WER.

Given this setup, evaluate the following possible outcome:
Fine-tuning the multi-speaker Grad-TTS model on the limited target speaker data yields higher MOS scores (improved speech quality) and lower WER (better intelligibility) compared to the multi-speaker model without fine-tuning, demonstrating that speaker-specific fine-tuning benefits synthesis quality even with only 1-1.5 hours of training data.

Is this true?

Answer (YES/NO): NO